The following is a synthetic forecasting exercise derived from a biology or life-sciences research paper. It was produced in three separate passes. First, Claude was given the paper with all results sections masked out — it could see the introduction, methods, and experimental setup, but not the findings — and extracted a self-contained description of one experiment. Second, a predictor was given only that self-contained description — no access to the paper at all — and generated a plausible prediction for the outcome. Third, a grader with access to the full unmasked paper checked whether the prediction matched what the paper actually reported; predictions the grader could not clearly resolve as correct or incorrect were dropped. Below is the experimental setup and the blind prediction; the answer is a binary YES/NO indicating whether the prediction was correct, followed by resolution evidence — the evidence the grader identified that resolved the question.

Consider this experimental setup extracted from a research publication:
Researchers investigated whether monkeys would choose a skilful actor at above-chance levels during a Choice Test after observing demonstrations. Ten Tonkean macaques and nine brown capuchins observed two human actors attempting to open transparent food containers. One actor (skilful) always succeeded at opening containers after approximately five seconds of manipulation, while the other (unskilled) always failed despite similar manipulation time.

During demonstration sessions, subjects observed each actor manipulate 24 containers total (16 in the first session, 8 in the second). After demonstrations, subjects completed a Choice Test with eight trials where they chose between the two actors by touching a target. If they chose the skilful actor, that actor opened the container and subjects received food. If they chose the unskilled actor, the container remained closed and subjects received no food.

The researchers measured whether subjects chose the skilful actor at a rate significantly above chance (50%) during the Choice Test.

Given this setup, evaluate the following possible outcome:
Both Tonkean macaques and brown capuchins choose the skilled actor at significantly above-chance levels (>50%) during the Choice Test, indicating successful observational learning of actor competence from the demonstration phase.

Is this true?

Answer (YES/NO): NO